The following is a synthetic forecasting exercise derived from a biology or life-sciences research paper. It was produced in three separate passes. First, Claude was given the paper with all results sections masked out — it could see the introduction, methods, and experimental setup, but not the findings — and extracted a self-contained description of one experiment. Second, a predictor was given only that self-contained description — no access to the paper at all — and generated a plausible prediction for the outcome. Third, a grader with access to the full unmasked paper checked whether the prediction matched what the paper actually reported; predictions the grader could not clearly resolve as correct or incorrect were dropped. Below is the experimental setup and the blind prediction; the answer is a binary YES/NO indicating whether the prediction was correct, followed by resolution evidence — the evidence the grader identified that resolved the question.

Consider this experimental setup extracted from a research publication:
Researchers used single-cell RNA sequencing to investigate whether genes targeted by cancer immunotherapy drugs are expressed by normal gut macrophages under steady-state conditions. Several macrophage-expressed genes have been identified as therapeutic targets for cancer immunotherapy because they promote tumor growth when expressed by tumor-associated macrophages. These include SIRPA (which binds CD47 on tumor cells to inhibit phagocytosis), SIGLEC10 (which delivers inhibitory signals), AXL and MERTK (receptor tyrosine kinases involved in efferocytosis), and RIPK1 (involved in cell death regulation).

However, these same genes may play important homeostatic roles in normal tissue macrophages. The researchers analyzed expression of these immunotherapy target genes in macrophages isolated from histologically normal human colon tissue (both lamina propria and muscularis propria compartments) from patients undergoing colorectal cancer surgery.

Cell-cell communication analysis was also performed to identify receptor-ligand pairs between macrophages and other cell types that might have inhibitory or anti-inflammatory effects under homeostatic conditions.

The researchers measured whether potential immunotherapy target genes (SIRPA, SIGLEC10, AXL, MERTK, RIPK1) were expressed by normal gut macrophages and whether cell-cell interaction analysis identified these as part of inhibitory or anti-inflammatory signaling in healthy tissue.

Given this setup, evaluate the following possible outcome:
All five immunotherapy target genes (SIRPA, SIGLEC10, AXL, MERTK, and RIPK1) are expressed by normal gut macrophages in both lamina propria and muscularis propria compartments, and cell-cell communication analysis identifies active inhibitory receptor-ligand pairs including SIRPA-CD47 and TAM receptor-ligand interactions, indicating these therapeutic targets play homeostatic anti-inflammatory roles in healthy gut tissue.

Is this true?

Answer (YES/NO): NO